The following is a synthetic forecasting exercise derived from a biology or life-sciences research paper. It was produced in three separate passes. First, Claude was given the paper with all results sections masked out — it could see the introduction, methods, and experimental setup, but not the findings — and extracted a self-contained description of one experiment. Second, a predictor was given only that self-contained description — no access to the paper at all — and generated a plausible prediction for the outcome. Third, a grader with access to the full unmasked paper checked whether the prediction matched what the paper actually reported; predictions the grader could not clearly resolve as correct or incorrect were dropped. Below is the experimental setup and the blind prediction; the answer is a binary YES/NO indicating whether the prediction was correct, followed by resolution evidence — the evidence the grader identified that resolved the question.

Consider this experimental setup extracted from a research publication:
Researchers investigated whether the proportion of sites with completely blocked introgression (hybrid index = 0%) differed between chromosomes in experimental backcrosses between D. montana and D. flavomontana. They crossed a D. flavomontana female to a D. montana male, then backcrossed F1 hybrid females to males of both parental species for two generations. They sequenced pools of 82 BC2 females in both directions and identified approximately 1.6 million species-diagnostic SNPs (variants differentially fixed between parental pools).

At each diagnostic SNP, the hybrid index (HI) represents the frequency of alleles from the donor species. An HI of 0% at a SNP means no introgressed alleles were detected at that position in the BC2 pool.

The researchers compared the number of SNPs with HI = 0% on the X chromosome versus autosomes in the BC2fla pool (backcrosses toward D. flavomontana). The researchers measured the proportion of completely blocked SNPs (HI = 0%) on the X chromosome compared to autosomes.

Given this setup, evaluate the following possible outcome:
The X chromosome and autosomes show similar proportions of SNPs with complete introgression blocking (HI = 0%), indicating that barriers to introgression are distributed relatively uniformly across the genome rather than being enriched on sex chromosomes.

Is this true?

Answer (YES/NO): NO